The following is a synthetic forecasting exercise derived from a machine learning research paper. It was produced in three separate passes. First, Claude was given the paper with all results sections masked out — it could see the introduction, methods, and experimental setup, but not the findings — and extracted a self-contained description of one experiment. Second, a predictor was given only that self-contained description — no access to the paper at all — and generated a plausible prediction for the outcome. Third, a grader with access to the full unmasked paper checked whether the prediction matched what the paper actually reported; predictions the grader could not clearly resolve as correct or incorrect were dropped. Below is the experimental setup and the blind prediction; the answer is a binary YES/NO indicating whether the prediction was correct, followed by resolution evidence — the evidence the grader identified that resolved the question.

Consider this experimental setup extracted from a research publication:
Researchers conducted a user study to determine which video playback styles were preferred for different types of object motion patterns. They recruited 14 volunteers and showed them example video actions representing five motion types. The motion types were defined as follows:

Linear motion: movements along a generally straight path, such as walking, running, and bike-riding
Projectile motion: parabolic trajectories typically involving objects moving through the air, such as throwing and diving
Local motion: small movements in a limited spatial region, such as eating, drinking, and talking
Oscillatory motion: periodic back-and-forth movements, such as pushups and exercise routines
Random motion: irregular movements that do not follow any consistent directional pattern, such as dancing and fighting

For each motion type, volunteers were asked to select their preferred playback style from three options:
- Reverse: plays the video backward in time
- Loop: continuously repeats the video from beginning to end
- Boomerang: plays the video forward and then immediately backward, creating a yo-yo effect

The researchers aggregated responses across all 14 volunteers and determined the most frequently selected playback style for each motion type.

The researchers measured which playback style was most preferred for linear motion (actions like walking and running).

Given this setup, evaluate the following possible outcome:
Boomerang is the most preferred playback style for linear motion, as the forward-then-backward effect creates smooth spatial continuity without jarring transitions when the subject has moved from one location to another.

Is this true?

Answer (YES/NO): NO